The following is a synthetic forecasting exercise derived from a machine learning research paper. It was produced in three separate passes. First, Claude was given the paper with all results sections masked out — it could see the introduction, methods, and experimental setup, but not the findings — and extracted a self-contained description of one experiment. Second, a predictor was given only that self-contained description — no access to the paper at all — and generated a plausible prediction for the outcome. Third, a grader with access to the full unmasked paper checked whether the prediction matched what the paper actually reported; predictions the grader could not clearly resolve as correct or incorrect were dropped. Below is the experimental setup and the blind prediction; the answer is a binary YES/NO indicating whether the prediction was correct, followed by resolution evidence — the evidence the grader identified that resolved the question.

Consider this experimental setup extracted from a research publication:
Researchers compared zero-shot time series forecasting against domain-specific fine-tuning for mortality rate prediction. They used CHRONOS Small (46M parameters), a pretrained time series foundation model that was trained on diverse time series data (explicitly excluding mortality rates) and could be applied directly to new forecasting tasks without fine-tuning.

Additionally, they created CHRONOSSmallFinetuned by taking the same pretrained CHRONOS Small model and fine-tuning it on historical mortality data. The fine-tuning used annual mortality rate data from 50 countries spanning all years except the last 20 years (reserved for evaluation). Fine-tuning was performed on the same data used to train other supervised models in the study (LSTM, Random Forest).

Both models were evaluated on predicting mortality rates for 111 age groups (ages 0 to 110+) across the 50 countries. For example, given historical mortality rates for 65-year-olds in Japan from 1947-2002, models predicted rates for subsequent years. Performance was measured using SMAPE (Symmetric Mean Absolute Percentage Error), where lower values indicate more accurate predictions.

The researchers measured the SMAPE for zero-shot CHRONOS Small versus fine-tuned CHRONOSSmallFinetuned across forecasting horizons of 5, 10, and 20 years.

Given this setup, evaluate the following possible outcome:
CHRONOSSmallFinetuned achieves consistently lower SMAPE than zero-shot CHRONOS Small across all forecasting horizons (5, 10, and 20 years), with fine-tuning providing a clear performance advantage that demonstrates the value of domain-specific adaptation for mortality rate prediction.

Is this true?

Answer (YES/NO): NO